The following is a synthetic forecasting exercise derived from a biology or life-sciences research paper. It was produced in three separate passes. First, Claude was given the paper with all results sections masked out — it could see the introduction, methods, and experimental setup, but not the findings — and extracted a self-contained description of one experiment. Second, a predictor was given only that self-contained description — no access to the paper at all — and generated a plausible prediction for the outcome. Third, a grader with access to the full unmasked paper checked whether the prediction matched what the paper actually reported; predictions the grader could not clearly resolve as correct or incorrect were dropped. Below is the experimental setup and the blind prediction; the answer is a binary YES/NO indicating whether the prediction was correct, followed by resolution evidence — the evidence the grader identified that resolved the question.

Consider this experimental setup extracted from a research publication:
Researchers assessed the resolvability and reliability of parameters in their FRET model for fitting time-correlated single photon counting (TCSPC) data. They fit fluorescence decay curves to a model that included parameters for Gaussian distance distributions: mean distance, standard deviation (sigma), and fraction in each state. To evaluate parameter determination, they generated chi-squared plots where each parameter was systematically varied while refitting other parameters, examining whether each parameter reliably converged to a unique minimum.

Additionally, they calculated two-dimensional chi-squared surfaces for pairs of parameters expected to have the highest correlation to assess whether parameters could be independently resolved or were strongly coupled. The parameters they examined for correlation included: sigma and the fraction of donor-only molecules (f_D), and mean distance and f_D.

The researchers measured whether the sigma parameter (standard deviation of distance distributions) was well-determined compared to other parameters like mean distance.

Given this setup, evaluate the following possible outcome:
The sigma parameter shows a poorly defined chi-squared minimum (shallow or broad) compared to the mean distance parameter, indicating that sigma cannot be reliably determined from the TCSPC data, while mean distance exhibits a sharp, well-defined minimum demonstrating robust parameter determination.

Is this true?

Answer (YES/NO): YES